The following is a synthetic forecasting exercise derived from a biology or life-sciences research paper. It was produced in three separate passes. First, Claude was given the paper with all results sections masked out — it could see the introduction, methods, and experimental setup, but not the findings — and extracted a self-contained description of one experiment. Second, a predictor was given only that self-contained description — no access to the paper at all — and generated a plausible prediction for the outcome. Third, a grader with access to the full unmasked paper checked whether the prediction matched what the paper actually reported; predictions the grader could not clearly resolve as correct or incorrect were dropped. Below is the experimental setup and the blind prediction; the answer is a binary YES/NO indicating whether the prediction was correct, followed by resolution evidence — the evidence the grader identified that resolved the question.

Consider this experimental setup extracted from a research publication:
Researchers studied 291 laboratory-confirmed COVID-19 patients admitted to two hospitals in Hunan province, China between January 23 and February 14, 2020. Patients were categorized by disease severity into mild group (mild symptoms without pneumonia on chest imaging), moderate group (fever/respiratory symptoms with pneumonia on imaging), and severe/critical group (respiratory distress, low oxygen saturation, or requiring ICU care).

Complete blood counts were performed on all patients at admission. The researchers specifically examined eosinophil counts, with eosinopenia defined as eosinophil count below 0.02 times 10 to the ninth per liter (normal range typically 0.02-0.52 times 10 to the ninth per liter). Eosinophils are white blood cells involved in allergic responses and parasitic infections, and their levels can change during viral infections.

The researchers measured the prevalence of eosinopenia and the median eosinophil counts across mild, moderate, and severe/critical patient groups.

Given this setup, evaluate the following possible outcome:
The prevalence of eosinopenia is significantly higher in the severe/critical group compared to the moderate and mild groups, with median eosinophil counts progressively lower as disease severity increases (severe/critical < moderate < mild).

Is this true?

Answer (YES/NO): NO